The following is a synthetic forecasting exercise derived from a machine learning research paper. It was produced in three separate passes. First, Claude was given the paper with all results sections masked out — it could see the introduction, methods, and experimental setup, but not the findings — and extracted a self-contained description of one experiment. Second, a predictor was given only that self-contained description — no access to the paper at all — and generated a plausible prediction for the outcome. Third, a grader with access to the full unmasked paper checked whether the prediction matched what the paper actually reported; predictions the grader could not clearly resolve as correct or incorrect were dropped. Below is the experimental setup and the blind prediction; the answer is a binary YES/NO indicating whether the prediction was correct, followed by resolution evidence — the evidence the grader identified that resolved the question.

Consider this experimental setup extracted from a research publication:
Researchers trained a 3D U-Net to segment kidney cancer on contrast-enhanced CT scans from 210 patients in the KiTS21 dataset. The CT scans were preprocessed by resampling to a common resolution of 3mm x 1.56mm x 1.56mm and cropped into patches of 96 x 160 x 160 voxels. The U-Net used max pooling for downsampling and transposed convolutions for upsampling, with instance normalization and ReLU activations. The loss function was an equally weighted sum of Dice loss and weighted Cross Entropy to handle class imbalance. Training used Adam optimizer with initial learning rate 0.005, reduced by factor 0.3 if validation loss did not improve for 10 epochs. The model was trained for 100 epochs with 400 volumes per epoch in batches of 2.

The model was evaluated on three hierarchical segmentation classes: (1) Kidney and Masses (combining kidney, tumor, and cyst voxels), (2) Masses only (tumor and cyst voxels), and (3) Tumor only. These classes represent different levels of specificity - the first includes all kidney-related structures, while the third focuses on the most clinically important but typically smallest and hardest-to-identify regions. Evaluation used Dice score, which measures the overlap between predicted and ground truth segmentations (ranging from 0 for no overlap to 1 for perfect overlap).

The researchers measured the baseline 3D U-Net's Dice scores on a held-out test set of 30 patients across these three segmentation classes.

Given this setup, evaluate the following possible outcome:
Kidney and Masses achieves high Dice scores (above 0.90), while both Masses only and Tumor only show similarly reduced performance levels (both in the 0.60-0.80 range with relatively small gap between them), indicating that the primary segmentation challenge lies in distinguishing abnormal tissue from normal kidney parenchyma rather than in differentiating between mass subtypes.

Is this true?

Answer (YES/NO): NO